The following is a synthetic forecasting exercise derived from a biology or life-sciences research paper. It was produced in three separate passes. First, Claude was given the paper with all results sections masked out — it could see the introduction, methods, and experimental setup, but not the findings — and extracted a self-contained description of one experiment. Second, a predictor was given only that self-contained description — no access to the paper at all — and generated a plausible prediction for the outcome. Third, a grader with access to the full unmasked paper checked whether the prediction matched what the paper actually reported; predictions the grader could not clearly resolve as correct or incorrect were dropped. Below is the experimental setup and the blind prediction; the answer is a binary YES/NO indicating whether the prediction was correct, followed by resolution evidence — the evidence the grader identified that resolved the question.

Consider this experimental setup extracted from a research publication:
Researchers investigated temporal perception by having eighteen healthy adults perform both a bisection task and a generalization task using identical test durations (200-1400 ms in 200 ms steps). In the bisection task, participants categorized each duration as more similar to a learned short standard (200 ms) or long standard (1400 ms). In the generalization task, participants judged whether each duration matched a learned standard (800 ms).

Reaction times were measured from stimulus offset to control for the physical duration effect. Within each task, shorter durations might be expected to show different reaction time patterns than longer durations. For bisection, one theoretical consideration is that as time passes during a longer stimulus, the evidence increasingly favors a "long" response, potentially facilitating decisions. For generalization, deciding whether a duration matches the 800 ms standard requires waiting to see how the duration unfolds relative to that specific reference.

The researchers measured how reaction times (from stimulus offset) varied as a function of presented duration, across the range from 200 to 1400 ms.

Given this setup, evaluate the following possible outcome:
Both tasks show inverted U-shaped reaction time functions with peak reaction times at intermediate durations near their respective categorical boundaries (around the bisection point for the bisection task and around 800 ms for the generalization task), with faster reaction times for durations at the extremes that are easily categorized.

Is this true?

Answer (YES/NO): NO